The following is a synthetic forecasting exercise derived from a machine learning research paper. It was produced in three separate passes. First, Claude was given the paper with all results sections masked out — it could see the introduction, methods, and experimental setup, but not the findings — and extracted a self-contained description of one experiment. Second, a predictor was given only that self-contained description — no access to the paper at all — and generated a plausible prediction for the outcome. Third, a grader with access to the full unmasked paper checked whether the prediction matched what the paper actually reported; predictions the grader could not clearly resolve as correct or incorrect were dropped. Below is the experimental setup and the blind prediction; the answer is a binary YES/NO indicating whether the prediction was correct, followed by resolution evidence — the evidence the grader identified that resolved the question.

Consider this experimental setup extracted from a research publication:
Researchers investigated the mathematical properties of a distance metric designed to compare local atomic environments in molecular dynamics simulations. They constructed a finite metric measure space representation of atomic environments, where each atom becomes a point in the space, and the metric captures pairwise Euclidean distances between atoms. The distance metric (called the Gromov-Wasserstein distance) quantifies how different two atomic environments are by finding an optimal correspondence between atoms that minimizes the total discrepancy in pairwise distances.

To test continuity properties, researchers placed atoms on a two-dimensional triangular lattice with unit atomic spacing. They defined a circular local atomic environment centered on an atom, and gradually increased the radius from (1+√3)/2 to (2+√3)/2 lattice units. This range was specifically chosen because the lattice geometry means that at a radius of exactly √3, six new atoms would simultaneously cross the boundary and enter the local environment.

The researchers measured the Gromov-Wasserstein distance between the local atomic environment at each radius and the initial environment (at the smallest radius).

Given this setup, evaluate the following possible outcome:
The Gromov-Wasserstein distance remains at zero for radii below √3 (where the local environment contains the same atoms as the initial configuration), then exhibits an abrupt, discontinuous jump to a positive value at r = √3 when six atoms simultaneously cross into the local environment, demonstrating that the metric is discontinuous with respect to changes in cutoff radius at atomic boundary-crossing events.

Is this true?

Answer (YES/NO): NO